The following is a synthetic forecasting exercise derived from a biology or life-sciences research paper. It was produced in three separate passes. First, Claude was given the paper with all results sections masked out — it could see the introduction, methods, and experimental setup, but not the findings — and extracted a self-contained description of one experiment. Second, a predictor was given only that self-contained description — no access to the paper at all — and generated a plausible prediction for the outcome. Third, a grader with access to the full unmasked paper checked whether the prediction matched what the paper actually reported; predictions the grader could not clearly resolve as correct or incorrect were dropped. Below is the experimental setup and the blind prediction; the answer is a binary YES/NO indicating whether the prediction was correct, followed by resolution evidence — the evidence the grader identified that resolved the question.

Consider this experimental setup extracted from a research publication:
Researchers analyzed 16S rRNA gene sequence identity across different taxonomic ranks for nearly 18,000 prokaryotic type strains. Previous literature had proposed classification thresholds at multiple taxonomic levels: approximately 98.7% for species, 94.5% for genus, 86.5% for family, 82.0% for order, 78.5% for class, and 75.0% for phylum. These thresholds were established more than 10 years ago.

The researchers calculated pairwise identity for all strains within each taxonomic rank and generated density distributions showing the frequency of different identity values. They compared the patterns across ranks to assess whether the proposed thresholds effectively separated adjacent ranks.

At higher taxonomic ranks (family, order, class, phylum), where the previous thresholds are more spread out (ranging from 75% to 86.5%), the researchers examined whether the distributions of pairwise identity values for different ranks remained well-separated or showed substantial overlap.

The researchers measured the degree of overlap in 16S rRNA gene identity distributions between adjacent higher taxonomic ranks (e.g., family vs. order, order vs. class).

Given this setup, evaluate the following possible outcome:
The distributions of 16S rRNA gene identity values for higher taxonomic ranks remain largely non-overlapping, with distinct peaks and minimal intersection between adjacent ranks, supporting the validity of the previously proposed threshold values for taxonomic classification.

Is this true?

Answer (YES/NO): NO